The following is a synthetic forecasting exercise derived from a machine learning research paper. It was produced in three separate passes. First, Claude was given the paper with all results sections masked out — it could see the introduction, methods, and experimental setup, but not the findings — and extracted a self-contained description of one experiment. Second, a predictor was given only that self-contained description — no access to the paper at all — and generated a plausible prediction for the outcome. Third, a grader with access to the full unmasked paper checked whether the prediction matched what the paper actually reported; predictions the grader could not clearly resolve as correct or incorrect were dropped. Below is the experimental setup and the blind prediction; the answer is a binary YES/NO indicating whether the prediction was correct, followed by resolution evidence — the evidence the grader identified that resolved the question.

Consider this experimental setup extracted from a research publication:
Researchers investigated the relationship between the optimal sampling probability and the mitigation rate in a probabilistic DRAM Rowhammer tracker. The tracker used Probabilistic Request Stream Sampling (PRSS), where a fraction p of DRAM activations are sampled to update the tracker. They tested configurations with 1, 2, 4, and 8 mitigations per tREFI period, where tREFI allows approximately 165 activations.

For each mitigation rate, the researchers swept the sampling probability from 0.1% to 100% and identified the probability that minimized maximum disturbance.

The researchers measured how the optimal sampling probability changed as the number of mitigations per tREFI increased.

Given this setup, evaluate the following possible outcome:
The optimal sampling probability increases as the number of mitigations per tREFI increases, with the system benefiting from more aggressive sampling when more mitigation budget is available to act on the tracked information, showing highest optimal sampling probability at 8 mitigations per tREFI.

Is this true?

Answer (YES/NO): YES